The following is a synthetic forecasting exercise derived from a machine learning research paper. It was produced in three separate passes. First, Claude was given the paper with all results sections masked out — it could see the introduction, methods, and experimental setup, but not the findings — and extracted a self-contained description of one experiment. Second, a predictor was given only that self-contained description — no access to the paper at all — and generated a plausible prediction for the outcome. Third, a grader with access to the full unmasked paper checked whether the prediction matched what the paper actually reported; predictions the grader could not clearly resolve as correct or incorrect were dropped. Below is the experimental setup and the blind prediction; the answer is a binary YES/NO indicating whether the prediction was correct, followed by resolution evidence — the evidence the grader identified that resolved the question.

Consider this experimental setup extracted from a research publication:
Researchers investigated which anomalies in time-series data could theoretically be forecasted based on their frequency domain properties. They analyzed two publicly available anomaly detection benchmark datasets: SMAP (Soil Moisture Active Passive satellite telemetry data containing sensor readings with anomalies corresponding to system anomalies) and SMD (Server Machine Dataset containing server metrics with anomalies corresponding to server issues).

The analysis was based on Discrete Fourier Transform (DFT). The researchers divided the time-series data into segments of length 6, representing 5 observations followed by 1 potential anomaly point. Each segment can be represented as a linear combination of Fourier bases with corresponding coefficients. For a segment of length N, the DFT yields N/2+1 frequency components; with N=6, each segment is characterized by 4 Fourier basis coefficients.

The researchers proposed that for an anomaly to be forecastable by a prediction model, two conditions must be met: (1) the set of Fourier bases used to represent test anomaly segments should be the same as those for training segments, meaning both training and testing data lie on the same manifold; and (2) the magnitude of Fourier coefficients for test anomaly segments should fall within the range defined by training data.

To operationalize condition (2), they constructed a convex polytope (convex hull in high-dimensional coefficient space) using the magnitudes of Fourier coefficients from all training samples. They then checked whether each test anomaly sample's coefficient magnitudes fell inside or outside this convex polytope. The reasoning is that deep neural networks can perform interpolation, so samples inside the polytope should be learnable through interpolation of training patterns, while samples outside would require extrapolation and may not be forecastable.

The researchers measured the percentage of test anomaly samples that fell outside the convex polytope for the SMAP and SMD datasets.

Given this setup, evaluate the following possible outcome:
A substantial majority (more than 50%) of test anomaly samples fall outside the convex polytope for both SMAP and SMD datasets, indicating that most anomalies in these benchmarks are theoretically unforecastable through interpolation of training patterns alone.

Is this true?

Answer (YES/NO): NO